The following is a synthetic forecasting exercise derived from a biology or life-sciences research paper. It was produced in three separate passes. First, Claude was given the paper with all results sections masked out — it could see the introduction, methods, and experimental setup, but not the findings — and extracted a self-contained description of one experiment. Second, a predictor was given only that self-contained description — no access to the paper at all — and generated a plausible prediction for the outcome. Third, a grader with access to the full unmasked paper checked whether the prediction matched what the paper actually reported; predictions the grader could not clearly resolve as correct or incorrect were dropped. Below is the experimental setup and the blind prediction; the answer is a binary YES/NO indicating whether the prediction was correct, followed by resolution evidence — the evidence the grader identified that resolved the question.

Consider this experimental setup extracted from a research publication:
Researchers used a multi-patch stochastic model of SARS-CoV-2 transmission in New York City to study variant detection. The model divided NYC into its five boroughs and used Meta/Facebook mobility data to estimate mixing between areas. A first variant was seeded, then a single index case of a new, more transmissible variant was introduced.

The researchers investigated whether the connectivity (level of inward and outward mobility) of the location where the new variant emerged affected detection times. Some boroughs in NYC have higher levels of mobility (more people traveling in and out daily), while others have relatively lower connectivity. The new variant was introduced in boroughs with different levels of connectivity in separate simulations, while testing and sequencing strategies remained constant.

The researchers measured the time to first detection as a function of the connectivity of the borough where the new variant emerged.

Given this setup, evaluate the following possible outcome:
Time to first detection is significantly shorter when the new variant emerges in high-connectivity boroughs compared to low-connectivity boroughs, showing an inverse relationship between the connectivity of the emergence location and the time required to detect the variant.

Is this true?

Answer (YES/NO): NO